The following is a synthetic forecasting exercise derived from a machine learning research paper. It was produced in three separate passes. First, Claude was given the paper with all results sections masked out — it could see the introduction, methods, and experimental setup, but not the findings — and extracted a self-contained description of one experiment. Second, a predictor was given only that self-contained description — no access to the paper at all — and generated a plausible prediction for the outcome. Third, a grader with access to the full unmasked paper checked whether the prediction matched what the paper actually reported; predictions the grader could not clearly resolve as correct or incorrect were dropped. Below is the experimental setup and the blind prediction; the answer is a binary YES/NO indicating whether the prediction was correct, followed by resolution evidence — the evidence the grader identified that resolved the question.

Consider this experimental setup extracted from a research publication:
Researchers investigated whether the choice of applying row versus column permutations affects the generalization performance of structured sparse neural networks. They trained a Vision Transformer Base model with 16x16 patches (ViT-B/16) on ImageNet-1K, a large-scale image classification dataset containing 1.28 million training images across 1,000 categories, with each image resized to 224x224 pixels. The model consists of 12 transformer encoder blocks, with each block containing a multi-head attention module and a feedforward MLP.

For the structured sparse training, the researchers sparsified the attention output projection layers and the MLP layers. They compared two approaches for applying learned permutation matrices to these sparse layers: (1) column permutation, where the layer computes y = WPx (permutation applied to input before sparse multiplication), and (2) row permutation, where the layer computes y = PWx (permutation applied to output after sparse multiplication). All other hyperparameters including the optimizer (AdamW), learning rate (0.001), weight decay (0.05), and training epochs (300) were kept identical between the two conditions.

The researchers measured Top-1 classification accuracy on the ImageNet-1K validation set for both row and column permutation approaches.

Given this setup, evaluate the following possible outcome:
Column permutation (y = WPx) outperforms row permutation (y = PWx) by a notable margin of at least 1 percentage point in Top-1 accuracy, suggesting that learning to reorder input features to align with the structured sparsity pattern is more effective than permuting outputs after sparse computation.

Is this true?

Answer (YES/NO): NO